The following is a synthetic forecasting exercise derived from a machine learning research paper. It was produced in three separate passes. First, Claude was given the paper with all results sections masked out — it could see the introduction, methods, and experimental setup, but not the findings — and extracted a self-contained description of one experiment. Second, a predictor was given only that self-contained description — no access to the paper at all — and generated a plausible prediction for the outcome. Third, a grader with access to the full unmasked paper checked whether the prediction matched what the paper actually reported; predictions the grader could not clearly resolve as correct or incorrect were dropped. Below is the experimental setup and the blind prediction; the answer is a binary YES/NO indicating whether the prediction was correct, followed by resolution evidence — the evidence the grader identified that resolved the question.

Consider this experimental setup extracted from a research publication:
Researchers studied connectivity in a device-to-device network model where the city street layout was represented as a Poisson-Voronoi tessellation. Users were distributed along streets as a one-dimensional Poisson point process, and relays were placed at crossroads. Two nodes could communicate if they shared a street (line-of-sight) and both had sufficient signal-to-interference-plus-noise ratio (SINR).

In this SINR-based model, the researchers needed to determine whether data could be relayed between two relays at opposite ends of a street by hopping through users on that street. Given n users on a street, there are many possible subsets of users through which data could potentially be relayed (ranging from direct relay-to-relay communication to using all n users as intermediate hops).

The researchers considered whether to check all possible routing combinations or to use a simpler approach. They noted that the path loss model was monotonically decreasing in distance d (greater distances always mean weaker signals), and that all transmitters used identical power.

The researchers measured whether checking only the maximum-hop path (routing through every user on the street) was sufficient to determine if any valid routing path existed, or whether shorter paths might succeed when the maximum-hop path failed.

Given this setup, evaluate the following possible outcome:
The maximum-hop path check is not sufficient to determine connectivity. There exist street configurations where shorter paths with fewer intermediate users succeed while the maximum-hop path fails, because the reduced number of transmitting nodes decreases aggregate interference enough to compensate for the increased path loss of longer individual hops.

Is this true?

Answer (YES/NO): NO